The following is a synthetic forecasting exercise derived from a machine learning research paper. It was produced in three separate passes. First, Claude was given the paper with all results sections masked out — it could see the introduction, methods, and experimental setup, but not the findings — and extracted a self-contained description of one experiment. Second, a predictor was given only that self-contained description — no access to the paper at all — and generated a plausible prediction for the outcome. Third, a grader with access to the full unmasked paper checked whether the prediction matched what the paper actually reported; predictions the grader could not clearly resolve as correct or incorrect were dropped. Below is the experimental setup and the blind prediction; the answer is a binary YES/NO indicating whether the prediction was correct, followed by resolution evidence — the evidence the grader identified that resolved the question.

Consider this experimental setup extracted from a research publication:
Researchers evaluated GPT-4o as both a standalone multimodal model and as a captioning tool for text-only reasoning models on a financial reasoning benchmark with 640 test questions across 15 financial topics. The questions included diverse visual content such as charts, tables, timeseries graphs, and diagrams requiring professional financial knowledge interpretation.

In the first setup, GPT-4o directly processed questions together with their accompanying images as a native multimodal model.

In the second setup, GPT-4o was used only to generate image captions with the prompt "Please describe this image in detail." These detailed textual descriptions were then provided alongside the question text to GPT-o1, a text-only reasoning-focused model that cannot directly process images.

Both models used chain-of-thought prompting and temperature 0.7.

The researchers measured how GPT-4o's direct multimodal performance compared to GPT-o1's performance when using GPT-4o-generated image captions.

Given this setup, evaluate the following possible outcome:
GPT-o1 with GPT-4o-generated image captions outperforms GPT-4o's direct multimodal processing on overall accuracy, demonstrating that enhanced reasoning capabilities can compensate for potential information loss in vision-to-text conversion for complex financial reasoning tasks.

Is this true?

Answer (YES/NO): NO